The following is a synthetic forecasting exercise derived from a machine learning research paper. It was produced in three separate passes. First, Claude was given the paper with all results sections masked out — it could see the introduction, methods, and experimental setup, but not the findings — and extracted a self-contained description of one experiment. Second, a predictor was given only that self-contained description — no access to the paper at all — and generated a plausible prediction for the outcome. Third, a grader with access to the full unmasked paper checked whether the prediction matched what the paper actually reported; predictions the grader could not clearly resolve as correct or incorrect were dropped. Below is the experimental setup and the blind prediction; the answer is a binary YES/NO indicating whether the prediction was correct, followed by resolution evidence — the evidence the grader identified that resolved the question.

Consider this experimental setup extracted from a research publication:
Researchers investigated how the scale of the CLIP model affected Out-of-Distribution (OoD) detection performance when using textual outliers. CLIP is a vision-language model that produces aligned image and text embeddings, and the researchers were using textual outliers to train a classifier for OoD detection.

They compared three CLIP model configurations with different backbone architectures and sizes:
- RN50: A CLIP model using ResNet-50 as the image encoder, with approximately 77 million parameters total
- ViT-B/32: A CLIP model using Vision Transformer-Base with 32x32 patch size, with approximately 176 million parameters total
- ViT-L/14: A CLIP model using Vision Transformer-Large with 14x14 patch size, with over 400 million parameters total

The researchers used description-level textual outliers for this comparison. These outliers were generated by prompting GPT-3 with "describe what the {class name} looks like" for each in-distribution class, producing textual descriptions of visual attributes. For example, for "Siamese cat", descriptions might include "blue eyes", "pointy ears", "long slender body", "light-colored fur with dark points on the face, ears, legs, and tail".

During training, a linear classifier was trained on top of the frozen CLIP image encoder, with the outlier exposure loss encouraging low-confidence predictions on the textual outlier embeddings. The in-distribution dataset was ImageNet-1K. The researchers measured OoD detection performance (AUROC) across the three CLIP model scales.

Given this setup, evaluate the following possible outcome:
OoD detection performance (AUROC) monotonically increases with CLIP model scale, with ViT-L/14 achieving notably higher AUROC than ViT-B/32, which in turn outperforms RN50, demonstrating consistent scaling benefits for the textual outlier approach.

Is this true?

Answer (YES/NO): NO